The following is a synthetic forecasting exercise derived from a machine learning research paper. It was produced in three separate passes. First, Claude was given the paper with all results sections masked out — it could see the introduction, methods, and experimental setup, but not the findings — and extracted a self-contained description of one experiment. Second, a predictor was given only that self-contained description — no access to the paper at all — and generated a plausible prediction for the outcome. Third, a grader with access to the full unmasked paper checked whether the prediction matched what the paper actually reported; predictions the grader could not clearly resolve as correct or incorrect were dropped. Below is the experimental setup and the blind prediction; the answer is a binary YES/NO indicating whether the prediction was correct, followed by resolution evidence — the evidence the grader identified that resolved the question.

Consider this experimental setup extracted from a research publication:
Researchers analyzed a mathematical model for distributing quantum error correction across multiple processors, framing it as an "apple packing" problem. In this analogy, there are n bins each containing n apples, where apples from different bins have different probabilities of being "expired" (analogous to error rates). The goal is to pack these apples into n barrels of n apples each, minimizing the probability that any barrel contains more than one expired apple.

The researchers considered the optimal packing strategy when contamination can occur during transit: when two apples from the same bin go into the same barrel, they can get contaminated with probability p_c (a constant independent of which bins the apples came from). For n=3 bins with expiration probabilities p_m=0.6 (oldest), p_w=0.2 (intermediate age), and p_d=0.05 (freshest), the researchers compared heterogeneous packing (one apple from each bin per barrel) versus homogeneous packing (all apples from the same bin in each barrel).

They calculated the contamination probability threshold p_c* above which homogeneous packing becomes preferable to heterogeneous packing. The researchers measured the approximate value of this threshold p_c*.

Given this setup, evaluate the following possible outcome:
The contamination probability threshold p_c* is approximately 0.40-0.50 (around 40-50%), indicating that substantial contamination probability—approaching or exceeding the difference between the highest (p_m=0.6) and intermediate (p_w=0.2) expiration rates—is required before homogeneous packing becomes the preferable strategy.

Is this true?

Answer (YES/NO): NO